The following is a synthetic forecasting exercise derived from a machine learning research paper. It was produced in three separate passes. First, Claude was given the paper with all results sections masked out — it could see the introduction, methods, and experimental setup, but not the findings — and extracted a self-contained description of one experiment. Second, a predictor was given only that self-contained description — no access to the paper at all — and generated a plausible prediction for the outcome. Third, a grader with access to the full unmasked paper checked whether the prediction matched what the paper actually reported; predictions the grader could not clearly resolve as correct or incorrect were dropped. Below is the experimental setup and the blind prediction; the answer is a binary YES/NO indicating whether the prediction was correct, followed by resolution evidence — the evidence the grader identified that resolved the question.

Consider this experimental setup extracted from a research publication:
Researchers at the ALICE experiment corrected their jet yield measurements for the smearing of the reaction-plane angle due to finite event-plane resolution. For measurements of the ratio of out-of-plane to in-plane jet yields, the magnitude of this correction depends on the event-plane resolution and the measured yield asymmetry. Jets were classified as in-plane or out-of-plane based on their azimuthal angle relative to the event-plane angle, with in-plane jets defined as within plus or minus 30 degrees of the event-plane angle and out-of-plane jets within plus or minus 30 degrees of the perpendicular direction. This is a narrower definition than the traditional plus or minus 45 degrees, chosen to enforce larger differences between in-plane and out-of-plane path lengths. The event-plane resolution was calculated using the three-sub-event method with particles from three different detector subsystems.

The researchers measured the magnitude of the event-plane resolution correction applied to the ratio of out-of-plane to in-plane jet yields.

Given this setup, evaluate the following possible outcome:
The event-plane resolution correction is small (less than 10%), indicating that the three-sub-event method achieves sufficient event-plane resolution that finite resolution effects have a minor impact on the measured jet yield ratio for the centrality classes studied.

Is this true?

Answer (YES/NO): NO